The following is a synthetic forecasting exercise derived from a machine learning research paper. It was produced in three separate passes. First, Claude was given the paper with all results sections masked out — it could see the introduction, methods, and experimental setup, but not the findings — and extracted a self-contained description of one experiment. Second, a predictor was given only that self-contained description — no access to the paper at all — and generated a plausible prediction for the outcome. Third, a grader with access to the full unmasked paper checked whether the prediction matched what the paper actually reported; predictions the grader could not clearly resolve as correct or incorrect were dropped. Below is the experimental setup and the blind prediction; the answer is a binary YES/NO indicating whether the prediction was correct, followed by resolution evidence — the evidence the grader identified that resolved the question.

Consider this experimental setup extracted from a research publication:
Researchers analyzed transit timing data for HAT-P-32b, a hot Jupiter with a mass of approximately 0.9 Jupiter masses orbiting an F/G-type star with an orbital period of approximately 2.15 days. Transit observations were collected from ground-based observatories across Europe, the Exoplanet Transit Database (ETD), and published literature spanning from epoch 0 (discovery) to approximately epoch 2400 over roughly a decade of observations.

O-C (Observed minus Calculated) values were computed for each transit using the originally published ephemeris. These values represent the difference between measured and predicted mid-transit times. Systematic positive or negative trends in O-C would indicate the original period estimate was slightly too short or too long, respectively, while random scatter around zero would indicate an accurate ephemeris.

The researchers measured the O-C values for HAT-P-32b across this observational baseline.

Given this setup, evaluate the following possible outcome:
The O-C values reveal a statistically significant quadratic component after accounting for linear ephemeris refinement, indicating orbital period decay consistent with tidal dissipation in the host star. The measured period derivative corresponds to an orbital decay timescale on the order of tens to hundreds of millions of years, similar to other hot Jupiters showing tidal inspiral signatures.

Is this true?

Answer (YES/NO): NO